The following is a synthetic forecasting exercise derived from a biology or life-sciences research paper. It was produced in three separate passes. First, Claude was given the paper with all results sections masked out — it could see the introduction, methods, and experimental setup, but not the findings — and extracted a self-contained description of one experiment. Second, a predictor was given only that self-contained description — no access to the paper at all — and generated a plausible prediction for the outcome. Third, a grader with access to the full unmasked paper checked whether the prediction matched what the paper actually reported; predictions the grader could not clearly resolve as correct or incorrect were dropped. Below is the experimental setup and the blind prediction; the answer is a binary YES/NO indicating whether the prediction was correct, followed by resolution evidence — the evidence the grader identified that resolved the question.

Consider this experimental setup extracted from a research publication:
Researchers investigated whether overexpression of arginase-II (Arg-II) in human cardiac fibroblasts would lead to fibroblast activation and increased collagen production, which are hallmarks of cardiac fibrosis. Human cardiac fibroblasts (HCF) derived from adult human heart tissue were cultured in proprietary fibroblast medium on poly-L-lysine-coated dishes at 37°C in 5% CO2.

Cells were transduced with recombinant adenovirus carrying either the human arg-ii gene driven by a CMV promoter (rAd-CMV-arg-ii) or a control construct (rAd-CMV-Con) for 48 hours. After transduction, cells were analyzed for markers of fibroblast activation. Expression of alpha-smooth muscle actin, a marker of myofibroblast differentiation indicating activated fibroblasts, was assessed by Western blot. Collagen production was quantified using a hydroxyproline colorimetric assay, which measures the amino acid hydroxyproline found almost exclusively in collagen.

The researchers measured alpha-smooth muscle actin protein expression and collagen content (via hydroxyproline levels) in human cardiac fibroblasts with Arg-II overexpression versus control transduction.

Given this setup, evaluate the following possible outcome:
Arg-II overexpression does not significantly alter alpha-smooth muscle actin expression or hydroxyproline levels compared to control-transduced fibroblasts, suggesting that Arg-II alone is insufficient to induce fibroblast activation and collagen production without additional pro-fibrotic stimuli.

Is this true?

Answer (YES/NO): NO